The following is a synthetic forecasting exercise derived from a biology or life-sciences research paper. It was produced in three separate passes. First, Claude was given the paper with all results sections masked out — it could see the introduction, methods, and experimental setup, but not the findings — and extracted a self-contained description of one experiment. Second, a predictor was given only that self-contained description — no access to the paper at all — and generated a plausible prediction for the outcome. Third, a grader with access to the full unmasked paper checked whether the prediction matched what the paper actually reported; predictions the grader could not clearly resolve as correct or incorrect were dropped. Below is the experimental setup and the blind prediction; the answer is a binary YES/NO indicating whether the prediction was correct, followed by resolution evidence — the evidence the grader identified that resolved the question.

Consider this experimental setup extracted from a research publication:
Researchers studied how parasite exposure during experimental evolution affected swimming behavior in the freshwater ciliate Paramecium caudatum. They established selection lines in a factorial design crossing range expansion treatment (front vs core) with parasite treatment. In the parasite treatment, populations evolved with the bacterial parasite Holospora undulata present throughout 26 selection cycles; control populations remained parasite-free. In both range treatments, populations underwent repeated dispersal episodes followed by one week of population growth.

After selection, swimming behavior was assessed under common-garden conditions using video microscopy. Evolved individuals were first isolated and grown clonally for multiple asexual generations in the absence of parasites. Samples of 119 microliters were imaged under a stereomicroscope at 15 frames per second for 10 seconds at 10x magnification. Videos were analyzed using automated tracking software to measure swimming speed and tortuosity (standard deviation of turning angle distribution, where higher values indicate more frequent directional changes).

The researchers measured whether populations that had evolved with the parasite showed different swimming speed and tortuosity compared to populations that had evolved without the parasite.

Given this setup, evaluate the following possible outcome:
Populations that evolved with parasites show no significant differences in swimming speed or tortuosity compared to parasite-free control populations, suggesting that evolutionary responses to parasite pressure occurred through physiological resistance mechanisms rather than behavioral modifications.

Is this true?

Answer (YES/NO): YES